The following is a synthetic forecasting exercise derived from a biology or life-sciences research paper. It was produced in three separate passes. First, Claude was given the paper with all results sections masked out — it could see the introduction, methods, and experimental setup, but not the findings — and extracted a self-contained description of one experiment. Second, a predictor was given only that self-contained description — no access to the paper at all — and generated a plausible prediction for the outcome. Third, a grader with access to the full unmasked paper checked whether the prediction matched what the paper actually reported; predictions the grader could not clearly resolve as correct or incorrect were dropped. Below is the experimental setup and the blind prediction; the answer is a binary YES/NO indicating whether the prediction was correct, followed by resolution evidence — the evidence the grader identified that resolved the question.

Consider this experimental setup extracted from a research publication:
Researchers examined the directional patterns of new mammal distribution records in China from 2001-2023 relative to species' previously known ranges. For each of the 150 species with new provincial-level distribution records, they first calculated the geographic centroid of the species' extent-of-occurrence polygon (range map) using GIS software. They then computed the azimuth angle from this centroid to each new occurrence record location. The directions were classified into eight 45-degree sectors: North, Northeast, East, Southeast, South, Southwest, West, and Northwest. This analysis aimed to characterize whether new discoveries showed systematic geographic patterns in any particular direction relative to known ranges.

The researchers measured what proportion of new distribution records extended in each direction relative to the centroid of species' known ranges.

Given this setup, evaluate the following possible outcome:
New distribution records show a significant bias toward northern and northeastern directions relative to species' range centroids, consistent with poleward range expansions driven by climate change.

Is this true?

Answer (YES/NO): NO